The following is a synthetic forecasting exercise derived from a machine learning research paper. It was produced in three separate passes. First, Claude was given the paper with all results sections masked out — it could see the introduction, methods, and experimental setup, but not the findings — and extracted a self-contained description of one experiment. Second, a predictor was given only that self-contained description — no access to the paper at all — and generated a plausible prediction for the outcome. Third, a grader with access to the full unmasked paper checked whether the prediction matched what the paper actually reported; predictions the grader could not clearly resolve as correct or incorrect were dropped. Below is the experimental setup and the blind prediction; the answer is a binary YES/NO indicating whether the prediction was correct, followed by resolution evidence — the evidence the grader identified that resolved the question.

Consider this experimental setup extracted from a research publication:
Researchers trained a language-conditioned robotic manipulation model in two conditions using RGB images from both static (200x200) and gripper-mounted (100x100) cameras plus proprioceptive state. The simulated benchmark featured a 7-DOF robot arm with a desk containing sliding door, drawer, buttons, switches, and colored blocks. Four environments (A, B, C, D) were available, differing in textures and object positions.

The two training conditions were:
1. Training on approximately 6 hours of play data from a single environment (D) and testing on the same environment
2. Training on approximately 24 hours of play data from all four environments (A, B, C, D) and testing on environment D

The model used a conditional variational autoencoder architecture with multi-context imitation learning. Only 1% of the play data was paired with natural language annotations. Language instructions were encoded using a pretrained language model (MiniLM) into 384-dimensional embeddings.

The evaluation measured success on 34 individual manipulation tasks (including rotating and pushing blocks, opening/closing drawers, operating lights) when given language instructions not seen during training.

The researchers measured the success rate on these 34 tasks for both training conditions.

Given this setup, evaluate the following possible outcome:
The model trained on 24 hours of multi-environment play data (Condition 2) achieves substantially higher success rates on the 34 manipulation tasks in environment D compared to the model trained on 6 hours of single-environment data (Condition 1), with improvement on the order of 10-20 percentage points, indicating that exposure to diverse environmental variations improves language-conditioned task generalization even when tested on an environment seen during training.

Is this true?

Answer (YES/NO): NO